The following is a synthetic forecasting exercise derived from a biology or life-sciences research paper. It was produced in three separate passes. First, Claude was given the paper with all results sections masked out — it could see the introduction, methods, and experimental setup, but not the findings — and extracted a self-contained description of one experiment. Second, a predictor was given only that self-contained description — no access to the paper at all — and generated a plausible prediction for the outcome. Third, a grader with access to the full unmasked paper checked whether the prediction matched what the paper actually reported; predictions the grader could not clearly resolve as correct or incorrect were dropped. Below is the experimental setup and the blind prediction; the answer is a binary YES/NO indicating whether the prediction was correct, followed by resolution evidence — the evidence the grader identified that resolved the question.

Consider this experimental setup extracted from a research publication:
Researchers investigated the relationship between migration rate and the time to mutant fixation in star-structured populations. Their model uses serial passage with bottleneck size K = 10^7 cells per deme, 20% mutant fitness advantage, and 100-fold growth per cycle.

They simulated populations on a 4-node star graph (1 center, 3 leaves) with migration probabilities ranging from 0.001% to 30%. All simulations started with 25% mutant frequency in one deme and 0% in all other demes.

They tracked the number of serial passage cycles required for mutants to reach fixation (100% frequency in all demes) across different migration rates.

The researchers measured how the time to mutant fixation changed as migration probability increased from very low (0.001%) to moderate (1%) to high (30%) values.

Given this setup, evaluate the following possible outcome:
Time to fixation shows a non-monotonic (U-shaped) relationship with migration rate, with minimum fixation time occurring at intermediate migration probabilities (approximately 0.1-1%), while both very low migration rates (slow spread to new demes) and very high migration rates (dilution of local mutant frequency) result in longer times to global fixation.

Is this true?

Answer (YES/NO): NO